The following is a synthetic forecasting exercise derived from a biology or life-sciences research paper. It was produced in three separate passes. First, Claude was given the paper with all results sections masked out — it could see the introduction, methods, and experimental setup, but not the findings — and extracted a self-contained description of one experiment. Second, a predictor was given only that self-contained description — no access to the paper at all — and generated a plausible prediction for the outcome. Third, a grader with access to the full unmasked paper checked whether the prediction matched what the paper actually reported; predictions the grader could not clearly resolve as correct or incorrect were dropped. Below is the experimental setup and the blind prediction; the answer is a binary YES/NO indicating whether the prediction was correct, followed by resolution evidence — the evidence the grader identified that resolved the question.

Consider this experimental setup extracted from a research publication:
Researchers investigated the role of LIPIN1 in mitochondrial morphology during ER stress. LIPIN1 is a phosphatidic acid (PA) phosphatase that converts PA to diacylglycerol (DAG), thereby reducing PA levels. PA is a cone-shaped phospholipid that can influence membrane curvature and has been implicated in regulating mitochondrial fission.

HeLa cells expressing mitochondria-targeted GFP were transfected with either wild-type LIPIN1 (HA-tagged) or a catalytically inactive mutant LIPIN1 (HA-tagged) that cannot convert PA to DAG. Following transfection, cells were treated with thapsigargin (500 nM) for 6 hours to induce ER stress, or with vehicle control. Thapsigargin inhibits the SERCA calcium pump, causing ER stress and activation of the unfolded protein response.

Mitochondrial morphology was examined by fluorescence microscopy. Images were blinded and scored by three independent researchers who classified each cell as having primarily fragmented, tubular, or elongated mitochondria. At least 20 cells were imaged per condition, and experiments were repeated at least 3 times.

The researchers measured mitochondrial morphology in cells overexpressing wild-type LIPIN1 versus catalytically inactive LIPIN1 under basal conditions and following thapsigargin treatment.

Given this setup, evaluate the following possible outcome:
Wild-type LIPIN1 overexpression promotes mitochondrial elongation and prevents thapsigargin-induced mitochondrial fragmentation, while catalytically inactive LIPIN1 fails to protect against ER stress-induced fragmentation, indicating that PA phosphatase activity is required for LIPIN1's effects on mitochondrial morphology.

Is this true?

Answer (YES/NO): NO